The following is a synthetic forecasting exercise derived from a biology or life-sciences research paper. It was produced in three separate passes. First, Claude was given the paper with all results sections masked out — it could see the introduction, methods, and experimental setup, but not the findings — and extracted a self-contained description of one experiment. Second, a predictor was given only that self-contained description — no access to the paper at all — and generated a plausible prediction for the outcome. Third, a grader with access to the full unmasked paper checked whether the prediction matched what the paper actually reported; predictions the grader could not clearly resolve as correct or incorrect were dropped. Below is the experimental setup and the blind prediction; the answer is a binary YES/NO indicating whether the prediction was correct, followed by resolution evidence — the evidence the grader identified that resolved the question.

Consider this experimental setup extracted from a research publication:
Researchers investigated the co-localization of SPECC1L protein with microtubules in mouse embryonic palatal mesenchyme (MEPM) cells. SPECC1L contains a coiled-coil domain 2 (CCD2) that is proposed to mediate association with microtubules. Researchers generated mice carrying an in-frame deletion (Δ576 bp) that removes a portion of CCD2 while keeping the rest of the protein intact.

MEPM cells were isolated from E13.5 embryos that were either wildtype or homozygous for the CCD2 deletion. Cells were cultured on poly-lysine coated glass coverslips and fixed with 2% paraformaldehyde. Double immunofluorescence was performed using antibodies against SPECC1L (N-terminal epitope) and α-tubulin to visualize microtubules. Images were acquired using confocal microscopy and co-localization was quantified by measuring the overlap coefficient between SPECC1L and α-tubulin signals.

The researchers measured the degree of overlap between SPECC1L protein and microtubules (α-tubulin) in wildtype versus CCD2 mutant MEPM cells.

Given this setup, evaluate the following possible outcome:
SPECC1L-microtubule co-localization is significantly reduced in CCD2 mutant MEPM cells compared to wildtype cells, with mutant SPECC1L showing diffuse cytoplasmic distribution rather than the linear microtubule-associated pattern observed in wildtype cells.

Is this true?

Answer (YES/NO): NO